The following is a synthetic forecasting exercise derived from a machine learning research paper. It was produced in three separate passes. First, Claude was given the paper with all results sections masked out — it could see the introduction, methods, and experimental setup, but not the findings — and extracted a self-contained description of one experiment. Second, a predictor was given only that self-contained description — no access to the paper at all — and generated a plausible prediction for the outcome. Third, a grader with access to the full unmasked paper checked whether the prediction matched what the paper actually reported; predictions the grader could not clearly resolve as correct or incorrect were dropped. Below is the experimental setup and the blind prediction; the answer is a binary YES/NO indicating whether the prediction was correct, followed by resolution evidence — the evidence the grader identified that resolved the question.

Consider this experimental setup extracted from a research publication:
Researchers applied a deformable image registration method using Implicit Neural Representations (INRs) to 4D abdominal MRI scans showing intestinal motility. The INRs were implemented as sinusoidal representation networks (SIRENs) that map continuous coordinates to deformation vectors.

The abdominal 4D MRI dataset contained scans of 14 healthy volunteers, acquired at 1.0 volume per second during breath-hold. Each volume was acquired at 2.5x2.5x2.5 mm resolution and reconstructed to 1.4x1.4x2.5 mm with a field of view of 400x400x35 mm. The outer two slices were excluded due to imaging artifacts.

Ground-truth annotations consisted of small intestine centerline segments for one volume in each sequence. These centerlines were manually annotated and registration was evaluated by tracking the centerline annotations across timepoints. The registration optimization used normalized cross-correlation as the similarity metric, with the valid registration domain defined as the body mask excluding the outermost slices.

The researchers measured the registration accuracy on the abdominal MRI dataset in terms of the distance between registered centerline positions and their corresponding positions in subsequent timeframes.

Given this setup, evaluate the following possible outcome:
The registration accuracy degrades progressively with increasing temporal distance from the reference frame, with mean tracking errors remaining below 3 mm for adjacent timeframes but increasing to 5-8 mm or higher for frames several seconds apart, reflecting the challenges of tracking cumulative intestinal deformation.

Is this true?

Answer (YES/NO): NO